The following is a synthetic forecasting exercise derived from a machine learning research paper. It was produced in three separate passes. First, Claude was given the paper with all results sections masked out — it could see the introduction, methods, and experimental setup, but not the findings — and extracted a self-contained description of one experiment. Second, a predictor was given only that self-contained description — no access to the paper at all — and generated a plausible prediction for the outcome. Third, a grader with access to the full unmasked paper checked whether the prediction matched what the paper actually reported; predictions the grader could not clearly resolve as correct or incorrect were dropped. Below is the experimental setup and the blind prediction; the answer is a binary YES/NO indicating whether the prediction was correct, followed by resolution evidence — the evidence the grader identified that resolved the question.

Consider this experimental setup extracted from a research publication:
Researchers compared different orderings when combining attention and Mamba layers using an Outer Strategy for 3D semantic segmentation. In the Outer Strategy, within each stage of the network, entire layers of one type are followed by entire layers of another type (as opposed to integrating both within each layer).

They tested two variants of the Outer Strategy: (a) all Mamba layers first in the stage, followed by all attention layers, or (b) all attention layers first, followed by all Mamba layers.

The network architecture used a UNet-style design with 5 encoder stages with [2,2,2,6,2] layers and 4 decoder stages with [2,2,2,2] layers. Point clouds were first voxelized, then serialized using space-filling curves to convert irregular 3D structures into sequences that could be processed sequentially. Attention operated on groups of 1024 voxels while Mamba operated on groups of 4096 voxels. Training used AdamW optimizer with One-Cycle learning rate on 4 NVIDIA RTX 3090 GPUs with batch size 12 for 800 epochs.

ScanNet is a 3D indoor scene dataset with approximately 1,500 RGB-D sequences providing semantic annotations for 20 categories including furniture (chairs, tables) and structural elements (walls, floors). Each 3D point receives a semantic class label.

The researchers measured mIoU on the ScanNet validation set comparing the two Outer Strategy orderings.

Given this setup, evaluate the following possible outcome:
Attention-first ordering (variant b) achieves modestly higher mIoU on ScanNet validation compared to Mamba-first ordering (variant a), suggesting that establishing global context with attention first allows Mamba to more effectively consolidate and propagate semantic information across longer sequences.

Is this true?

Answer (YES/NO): YES